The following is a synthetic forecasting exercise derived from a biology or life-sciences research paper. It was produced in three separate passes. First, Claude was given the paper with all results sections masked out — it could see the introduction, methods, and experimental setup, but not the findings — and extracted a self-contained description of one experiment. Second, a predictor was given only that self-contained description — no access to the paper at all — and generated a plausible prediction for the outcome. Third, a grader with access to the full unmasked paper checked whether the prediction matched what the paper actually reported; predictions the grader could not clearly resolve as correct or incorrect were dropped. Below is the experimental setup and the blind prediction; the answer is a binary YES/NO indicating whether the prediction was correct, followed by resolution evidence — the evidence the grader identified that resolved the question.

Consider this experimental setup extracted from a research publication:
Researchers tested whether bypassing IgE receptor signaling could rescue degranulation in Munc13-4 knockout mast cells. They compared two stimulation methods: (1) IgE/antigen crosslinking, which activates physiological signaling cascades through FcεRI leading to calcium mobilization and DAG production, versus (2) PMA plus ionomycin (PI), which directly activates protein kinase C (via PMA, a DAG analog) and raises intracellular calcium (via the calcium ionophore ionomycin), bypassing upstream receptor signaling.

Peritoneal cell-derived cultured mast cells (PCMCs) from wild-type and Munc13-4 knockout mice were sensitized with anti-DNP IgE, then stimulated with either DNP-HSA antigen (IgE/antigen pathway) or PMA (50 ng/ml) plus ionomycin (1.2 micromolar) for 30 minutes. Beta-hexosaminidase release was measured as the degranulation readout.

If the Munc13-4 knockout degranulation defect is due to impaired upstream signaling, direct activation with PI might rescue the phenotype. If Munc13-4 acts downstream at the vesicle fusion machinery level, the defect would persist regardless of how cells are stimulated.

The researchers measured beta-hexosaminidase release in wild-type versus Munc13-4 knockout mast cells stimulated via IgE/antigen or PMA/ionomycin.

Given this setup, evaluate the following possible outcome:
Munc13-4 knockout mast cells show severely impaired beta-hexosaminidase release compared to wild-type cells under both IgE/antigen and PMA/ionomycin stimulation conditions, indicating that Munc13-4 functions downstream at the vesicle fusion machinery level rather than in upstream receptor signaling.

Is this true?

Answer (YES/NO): YES